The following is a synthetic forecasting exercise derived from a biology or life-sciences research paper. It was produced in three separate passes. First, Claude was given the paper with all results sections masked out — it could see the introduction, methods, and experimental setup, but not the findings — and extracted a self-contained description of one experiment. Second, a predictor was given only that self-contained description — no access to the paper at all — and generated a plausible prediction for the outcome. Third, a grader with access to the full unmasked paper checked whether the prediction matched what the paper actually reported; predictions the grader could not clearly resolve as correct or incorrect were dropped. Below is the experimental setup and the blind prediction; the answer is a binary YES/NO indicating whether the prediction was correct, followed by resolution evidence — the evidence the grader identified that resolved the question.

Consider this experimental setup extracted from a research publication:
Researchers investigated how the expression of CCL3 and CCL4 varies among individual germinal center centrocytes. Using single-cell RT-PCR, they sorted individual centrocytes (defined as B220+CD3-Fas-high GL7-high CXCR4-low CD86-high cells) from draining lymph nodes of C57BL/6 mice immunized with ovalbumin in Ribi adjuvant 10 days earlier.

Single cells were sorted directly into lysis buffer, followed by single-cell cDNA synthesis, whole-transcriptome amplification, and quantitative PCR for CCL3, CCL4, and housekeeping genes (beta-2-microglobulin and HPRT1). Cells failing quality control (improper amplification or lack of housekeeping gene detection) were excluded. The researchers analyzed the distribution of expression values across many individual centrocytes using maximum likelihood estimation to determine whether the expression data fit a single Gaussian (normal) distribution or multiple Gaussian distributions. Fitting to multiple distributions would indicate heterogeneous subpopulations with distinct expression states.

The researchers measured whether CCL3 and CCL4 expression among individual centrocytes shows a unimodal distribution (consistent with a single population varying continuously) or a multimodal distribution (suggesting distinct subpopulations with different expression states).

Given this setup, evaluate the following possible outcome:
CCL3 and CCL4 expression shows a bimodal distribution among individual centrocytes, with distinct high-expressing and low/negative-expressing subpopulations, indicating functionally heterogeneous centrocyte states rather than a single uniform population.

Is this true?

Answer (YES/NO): YES